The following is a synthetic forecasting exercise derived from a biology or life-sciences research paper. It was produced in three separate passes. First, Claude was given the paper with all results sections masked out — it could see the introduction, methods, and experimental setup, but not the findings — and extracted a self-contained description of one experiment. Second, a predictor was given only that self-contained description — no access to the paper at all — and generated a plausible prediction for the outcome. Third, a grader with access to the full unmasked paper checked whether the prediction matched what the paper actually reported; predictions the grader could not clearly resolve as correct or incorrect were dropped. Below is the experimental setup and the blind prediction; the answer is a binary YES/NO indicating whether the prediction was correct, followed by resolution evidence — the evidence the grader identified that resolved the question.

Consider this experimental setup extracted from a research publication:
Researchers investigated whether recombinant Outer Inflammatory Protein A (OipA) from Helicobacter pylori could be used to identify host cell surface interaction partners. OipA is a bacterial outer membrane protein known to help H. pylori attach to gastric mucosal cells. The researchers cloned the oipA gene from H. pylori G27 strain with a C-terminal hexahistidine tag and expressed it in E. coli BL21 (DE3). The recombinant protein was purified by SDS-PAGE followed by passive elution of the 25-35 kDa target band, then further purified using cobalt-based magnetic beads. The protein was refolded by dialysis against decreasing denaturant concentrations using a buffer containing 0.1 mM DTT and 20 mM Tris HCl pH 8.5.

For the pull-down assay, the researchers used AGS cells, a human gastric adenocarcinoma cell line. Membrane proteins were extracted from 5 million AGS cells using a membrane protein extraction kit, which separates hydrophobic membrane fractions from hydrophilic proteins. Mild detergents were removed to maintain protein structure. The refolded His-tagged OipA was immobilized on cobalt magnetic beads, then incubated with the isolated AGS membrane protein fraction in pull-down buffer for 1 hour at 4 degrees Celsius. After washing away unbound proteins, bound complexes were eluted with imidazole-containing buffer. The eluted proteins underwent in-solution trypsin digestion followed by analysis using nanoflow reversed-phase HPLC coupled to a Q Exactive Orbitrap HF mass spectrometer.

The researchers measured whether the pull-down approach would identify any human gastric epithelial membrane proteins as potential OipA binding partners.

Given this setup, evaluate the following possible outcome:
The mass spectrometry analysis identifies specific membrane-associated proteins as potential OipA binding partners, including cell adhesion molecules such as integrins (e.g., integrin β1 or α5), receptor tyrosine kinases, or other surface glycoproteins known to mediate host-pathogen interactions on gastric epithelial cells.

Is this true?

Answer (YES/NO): NO